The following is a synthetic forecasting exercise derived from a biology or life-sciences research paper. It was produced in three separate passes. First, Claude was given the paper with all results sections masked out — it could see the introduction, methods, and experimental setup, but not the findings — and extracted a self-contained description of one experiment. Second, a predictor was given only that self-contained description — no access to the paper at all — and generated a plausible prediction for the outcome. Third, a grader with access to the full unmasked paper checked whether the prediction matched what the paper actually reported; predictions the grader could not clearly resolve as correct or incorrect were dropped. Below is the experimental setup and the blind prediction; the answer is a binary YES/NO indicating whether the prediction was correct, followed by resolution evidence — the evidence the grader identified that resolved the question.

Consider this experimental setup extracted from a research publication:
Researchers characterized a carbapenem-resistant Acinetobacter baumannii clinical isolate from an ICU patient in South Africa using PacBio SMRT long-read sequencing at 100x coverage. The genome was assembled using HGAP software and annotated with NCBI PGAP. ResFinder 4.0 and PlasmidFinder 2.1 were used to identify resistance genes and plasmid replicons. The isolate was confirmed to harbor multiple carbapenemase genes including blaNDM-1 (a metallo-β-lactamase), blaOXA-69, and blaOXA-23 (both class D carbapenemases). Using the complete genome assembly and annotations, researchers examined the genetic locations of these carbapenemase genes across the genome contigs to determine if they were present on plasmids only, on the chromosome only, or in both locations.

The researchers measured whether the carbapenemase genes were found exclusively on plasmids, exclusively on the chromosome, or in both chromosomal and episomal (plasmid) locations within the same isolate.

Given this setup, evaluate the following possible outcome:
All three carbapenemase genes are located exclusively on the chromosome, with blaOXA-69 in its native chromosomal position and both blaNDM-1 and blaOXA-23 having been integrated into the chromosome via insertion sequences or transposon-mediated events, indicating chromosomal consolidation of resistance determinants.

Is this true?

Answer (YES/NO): YES